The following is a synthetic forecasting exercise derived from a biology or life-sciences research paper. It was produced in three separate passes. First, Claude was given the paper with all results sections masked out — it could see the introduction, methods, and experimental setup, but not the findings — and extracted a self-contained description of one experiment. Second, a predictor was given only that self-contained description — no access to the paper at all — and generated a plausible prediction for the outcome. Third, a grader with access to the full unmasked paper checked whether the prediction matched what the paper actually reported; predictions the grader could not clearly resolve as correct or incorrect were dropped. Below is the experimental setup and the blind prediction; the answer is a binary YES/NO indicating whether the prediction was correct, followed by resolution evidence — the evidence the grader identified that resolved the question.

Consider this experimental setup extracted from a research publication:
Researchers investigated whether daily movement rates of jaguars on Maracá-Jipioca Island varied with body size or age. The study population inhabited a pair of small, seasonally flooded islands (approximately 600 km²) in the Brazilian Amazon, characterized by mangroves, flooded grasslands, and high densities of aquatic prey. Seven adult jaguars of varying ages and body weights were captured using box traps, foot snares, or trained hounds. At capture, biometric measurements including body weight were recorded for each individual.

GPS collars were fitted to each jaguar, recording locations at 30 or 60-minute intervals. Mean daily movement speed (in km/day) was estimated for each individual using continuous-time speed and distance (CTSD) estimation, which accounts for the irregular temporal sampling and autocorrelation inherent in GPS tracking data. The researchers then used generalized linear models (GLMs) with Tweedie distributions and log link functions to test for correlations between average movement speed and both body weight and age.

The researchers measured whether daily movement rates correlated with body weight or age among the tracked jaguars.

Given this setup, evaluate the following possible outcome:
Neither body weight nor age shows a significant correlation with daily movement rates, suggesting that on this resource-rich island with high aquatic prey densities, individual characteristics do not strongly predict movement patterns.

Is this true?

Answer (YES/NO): YES